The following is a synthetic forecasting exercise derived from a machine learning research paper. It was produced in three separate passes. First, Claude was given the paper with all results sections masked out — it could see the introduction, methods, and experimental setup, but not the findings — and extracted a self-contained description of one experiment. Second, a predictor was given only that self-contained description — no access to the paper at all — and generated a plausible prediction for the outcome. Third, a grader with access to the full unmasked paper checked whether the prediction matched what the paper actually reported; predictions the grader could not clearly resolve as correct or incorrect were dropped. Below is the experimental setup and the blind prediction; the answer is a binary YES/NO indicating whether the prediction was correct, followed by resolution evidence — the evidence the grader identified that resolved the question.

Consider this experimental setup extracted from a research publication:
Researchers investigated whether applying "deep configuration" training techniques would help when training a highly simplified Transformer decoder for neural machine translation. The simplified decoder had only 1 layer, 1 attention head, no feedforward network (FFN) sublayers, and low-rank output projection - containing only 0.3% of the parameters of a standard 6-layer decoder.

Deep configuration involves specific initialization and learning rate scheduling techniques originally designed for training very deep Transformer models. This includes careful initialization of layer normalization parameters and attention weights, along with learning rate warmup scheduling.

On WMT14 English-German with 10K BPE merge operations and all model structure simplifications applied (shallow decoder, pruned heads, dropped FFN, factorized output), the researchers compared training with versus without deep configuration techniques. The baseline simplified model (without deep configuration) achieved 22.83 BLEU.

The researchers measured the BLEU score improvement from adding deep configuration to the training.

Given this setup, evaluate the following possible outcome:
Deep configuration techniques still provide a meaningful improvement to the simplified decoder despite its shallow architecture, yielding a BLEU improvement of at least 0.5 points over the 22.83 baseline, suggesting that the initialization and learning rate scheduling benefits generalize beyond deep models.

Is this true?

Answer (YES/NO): YES